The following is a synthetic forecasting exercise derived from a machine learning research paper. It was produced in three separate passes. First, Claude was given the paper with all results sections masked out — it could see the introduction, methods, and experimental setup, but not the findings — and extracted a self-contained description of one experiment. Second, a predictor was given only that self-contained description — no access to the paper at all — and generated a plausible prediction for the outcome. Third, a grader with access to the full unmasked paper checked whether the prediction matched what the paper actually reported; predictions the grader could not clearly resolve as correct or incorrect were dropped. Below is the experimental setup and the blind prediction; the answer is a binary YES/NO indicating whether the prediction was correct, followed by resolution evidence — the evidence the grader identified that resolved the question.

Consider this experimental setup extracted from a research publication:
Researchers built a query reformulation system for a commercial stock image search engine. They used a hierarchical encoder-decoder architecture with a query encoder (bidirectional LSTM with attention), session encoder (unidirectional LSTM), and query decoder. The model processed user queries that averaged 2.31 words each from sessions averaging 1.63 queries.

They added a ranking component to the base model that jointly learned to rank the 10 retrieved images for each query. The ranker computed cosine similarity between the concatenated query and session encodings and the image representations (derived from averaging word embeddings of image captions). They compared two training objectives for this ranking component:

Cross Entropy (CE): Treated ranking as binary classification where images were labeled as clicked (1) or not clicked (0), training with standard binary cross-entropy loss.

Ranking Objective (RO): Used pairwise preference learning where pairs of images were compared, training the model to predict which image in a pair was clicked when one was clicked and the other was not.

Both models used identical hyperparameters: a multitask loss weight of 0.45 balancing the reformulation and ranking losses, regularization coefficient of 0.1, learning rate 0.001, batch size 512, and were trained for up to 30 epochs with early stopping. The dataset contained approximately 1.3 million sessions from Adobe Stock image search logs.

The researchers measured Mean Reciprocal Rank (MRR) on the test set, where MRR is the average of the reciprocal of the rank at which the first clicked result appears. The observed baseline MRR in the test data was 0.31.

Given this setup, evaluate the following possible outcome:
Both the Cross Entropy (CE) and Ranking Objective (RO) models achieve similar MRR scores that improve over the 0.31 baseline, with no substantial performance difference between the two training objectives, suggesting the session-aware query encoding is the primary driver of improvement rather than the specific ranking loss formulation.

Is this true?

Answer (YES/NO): NO